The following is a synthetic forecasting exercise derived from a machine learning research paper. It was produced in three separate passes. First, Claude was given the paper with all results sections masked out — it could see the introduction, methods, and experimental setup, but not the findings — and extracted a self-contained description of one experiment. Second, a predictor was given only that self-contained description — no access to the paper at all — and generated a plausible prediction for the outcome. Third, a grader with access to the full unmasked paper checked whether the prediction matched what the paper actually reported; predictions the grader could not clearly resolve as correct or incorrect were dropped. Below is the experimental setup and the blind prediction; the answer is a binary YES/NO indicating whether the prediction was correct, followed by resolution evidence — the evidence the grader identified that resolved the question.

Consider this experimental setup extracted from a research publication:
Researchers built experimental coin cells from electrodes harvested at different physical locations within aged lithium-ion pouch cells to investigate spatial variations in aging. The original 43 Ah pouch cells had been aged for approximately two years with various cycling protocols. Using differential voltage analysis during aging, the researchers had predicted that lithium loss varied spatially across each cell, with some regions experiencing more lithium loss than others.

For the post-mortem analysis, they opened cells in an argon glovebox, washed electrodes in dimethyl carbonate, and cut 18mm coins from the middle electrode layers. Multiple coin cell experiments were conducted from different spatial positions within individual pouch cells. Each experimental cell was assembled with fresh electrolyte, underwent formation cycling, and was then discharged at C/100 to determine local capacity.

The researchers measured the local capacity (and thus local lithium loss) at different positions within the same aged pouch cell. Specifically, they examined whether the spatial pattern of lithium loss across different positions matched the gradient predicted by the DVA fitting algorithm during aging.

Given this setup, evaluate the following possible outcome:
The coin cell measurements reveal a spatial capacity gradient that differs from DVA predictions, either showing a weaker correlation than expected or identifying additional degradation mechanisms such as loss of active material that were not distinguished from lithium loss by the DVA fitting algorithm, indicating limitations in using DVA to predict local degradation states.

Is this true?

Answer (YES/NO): NO